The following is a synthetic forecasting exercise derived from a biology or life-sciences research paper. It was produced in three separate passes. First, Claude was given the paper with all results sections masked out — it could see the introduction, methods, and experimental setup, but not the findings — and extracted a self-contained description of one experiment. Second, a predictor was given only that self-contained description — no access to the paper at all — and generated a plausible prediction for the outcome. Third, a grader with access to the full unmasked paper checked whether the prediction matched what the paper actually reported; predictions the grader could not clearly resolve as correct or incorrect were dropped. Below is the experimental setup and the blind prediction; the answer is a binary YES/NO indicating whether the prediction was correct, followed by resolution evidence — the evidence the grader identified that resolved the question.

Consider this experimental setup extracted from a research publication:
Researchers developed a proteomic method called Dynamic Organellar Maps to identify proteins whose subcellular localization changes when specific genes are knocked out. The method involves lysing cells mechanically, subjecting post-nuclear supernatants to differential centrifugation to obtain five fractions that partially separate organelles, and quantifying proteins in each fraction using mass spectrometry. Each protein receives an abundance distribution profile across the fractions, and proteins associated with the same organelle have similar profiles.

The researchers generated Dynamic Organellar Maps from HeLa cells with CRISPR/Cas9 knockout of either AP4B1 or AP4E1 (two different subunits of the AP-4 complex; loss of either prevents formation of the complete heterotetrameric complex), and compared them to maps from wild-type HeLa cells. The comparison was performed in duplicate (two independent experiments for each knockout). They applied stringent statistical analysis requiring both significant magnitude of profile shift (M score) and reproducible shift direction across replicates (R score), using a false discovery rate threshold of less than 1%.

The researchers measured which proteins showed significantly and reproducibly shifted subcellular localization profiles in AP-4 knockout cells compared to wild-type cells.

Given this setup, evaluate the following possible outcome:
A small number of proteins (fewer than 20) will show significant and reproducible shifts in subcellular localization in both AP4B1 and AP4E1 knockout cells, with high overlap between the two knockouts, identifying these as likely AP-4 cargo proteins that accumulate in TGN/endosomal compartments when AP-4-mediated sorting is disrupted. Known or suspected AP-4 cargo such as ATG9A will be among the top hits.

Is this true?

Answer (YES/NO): NO